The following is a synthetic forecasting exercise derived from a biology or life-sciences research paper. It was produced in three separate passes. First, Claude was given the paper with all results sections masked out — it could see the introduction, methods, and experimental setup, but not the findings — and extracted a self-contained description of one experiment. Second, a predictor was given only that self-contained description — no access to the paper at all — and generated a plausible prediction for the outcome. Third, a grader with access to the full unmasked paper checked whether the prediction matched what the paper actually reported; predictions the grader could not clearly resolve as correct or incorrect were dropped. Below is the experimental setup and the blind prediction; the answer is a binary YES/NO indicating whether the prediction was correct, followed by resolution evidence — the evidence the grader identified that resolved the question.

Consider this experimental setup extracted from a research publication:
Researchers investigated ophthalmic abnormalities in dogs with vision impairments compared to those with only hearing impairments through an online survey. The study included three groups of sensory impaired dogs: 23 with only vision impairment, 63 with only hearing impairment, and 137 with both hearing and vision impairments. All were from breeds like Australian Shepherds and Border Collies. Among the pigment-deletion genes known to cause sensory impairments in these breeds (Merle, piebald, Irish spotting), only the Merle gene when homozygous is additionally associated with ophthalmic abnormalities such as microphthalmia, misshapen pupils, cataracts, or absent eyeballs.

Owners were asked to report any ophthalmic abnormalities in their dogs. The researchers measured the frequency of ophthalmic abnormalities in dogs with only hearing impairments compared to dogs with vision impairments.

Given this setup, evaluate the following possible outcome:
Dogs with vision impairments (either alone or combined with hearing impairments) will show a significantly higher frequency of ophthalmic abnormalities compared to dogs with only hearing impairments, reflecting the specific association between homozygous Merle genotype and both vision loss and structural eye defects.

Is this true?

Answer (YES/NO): YES